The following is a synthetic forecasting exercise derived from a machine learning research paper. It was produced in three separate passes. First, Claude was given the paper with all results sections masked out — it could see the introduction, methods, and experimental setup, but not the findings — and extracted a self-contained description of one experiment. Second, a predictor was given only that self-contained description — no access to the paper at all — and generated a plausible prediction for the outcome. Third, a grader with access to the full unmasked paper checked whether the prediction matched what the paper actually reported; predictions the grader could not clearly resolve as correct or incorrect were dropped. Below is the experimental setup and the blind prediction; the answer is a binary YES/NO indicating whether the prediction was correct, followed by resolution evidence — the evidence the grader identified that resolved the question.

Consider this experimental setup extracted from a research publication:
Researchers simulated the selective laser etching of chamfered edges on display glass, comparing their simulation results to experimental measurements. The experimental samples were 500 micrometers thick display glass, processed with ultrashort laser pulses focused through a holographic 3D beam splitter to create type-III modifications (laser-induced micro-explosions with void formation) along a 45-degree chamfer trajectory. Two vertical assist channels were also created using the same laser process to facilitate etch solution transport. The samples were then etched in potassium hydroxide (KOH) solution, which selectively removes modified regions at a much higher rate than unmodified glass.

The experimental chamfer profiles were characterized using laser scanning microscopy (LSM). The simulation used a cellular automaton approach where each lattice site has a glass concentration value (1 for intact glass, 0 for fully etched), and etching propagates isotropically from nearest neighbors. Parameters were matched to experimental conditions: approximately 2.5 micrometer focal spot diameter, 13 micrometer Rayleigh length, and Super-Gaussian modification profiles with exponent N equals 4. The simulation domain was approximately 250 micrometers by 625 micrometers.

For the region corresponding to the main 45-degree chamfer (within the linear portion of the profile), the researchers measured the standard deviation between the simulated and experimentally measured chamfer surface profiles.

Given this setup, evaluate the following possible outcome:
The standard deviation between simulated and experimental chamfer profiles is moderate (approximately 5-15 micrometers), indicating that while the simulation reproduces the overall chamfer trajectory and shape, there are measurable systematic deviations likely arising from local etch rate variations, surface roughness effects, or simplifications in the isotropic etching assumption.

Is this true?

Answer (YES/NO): NO